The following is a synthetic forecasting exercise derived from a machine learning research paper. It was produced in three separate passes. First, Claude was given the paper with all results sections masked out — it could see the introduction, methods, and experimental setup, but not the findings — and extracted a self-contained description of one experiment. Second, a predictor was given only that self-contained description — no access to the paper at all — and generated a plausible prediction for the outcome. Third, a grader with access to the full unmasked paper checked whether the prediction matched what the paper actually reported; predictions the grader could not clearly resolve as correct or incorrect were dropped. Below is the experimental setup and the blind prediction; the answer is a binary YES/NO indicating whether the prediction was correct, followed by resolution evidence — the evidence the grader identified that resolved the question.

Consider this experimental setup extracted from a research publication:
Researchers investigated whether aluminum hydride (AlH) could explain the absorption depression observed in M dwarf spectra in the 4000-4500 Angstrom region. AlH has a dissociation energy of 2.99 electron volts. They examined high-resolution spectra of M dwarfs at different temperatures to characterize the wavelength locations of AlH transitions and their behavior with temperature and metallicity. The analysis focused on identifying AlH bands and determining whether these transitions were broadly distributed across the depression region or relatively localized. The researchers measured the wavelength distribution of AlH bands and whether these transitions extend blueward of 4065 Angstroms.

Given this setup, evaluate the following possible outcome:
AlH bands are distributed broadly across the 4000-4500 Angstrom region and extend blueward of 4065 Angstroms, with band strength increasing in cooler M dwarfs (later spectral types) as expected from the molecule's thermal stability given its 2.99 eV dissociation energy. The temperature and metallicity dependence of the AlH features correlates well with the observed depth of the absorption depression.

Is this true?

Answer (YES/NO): NO